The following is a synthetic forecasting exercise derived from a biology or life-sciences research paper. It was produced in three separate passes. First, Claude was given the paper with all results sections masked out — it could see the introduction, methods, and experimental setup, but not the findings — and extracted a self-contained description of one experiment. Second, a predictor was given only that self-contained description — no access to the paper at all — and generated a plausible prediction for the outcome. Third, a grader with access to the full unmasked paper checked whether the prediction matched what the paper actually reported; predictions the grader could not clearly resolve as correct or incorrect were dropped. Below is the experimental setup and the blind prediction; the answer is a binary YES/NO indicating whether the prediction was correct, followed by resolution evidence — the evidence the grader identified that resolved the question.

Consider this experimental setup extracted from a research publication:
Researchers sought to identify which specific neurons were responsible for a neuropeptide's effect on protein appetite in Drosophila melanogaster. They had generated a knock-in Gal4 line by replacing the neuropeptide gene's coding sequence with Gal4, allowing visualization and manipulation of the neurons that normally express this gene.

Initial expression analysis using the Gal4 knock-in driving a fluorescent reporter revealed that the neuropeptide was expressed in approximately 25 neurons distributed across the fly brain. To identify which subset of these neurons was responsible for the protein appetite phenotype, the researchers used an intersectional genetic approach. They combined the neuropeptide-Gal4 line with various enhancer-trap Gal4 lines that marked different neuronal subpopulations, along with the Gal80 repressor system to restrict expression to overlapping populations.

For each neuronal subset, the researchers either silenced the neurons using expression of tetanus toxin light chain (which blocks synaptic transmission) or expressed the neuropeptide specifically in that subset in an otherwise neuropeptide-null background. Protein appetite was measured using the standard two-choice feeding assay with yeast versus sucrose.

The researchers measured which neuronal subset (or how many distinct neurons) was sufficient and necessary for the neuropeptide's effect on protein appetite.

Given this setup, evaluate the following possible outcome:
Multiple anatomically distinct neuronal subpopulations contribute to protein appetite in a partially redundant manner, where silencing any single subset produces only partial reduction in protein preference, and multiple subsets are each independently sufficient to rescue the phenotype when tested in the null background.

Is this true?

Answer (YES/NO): NO